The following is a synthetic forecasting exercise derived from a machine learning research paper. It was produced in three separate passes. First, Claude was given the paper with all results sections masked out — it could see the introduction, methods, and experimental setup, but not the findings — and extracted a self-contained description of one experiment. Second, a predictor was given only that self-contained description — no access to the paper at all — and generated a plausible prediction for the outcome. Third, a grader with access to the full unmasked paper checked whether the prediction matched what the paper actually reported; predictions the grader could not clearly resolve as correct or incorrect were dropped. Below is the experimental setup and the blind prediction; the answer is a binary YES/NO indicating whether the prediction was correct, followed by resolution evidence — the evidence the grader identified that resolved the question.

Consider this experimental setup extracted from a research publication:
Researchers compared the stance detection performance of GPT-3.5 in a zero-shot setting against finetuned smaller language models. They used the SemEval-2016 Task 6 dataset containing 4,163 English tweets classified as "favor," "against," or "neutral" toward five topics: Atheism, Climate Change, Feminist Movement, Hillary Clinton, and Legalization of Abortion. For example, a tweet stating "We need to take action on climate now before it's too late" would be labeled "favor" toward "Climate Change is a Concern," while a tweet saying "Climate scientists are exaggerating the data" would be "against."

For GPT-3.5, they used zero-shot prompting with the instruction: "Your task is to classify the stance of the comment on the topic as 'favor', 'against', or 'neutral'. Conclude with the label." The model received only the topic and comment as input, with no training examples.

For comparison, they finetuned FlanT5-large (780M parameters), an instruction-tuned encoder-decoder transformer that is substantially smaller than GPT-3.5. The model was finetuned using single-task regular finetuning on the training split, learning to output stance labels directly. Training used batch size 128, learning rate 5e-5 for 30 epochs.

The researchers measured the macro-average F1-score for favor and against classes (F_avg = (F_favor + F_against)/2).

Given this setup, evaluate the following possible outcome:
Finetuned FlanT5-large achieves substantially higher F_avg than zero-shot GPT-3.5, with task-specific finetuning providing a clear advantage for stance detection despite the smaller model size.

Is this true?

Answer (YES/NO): YES